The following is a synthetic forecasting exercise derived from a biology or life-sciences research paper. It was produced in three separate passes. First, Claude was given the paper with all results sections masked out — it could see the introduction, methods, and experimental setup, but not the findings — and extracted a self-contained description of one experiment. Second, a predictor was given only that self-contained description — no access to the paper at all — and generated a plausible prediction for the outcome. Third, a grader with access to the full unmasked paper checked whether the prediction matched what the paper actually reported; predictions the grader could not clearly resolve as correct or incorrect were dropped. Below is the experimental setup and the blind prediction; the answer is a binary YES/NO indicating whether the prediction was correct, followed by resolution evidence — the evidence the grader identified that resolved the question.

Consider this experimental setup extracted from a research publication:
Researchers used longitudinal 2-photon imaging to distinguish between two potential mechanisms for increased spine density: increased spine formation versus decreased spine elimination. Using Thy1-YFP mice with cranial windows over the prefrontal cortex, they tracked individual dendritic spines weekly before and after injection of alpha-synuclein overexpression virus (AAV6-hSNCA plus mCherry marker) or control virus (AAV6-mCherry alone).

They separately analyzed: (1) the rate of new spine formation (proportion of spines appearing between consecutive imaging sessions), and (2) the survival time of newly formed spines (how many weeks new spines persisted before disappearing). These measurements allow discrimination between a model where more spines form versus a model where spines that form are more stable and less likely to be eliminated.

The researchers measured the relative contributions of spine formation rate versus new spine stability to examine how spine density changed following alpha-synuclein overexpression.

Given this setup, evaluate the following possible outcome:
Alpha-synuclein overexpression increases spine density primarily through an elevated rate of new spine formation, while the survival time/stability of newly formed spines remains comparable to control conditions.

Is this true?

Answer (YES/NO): NO